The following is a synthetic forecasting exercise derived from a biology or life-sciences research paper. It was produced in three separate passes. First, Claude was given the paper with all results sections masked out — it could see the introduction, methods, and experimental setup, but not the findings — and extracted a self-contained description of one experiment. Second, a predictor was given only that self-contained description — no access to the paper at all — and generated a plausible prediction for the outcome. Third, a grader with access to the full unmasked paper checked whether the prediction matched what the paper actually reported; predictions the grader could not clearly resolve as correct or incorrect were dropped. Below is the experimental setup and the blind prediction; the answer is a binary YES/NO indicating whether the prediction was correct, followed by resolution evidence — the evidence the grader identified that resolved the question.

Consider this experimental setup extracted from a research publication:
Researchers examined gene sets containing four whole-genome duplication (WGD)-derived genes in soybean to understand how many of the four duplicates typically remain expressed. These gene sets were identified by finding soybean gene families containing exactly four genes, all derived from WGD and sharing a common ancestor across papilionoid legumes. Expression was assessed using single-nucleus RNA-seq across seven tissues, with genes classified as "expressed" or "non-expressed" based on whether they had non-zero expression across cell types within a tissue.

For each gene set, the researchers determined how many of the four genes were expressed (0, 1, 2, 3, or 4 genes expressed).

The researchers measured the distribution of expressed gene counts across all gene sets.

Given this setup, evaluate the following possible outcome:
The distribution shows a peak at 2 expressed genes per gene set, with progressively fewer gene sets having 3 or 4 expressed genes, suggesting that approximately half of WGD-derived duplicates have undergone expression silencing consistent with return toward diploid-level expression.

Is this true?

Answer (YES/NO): NO